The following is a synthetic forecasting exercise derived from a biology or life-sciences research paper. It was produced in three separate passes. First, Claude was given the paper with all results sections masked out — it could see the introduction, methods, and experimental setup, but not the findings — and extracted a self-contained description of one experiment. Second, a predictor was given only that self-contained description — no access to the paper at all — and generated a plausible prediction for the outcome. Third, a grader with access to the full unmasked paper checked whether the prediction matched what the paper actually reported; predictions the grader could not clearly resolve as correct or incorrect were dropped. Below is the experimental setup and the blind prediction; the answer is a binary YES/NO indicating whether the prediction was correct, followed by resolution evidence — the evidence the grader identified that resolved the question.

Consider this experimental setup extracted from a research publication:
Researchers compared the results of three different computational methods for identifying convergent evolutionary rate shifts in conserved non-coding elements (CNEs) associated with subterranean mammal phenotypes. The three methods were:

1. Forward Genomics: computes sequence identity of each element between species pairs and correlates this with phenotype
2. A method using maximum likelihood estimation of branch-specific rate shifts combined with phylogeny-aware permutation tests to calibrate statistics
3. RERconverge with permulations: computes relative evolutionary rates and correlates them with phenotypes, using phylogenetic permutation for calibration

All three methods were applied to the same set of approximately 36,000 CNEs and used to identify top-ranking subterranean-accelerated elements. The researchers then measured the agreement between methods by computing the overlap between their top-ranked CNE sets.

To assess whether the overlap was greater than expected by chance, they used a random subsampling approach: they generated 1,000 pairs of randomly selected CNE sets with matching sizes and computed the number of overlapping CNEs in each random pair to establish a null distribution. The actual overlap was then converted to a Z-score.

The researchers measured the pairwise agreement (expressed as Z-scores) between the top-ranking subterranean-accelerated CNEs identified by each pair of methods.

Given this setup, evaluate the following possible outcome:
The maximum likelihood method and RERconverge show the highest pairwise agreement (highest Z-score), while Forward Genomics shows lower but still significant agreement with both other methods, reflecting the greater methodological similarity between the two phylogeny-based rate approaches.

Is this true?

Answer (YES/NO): YES